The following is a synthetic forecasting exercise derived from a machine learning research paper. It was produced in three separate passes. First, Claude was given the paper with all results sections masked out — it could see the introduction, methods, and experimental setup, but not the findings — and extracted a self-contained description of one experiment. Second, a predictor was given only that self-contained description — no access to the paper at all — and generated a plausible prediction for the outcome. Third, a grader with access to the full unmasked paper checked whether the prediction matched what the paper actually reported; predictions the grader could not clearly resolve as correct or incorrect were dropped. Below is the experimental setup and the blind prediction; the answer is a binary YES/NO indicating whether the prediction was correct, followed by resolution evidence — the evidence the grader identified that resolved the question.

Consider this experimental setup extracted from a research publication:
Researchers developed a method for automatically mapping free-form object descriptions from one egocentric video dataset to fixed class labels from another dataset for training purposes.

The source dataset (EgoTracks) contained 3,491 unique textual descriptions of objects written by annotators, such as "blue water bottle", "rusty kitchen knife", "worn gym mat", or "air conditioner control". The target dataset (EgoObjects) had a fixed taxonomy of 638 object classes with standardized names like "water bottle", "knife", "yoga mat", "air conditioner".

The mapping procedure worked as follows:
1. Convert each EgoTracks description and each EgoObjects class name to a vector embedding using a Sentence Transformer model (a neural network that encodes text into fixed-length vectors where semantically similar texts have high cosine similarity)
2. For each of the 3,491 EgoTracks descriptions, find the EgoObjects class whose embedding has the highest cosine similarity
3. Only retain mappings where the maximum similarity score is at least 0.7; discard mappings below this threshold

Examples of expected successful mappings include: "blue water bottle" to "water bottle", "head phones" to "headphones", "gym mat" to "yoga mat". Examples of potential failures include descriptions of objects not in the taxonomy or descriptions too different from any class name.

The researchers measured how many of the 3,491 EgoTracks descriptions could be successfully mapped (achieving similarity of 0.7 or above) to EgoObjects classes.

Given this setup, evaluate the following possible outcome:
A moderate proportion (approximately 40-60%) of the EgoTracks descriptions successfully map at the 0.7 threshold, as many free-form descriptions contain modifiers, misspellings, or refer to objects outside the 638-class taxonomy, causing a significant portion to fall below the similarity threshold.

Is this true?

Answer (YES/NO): NO